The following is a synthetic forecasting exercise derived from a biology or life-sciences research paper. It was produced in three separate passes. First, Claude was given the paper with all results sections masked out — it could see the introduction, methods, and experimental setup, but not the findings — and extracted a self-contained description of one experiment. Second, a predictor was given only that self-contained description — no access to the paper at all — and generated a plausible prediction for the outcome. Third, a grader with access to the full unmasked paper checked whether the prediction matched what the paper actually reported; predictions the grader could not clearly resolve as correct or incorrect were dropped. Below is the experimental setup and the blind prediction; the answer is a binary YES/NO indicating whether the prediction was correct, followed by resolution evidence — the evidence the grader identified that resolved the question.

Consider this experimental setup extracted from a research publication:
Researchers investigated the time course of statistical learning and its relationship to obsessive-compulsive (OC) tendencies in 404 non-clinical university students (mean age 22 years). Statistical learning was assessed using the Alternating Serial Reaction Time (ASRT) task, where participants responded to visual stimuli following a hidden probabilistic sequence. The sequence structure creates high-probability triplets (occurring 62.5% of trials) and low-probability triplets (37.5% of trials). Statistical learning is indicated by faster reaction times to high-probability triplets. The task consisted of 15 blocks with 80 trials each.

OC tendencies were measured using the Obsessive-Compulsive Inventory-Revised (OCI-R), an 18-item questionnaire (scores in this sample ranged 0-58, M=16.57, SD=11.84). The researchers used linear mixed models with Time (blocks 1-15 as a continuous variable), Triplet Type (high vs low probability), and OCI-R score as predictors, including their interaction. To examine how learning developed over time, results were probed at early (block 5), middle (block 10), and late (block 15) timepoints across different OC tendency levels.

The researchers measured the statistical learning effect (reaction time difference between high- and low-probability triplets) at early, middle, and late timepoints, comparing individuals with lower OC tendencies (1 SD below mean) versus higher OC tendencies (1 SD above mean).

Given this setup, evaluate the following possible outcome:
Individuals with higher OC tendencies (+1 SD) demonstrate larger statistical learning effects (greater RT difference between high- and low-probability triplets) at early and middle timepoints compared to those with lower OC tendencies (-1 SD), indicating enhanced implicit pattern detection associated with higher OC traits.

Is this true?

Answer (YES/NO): NO